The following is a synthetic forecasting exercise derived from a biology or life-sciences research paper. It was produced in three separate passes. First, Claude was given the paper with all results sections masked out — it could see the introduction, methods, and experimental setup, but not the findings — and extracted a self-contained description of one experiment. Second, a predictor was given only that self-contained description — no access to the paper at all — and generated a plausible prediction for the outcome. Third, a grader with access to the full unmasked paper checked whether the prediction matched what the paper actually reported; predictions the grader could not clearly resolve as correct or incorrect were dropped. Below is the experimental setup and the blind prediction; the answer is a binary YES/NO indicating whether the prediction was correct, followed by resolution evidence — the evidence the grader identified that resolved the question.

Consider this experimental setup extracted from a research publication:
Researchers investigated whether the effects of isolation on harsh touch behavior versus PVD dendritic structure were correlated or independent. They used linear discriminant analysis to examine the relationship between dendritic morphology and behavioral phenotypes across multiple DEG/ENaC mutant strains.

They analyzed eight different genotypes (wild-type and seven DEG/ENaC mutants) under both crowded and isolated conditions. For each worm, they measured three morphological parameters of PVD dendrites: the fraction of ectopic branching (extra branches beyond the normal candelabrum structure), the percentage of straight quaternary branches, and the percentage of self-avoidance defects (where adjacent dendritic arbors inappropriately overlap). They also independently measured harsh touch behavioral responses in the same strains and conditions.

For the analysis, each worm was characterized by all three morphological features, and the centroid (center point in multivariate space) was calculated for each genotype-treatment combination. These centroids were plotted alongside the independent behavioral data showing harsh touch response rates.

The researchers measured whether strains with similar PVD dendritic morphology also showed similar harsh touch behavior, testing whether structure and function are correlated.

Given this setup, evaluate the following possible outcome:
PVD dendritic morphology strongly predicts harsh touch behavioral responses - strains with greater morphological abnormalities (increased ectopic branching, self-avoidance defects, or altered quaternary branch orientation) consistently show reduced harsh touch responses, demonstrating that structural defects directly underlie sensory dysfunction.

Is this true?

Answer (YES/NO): NO